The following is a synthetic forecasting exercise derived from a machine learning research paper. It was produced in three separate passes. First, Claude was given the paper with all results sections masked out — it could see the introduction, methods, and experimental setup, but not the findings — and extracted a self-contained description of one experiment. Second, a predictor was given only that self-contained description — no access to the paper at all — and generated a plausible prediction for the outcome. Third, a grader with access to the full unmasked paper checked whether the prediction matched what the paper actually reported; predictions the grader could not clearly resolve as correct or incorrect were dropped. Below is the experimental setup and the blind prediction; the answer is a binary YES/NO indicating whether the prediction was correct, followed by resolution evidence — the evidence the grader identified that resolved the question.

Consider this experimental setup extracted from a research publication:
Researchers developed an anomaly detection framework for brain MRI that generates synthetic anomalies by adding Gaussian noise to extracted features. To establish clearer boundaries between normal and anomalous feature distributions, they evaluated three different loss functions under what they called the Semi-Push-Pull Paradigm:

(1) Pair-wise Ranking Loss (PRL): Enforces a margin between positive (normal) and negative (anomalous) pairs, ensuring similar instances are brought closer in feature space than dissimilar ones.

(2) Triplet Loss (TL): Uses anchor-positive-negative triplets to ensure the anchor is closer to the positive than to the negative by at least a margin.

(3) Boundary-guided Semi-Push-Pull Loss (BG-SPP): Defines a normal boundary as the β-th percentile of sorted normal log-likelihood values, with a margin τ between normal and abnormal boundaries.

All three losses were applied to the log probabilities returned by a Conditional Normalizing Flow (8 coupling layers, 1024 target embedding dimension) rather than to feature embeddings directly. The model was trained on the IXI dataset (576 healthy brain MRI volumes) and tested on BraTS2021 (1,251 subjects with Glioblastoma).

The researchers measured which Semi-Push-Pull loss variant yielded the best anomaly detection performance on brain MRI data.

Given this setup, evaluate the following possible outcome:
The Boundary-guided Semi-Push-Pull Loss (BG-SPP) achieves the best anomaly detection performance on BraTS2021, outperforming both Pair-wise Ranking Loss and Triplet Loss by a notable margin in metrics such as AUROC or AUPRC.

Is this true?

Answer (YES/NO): NO